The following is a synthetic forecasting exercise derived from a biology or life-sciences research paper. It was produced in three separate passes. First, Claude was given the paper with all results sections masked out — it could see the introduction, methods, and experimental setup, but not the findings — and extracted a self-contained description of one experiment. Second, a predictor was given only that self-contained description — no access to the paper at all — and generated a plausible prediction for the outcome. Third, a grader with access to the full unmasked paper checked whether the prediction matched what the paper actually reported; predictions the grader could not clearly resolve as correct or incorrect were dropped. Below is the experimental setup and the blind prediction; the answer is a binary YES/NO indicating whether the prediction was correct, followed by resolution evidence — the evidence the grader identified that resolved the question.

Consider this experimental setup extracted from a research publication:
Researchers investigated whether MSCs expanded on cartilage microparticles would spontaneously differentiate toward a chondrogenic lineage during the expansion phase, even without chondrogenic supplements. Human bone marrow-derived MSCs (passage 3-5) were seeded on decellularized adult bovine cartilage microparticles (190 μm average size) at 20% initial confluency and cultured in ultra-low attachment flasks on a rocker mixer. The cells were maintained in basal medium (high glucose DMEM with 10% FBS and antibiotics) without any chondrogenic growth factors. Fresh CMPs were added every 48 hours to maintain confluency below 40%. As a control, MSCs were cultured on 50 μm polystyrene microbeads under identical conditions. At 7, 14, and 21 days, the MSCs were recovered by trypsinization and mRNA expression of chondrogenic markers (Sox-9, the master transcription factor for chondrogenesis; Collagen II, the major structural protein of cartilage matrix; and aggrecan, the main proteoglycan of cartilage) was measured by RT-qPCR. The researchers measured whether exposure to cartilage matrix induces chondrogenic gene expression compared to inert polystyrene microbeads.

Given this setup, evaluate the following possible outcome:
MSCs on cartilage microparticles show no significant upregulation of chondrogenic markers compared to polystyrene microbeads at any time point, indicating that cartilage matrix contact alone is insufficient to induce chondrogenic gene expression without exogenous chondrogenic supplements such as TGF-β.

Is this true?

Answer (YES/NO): YES